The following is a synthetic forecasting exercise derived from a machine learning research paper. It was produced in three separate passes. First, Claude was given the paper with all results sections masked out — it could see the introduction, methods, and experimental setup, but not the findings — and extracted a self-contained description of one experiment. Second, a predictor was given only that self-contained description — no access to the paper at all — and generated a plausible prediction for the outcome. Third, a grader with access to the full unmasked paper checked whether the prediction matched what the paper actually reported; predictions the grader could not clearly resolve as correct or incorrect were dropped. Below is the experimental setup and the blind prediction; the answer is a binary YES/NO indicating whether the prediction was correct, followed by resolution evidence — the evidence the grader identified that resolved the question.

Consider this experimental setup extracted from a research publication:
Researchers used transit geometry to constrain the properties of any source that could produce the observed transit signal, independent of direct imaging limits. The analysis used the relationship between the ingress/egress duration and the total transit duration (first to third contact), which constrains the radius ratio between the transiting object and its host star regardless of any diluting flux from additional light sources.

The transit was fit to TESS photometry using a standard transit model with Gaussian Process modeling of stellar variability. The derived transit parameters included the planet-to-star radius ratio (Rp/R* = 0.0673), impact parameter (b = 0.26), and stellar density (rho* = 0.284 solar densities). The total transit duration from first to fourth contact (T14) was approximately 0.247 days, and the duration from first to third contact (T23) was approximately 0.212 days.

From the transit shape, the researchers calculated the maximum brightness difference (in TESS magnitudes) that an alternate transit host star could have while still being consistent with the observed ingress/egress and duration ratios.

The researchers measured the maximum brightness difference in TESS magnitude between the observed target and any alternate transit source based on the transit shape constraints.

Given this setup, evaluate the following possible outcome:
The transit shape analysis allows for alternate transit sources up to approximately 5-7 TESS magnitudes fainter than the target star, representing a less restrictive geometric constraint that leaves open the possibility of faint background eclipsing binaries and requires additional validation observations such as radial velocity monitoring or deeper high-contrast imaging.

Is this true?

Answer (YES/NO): NO